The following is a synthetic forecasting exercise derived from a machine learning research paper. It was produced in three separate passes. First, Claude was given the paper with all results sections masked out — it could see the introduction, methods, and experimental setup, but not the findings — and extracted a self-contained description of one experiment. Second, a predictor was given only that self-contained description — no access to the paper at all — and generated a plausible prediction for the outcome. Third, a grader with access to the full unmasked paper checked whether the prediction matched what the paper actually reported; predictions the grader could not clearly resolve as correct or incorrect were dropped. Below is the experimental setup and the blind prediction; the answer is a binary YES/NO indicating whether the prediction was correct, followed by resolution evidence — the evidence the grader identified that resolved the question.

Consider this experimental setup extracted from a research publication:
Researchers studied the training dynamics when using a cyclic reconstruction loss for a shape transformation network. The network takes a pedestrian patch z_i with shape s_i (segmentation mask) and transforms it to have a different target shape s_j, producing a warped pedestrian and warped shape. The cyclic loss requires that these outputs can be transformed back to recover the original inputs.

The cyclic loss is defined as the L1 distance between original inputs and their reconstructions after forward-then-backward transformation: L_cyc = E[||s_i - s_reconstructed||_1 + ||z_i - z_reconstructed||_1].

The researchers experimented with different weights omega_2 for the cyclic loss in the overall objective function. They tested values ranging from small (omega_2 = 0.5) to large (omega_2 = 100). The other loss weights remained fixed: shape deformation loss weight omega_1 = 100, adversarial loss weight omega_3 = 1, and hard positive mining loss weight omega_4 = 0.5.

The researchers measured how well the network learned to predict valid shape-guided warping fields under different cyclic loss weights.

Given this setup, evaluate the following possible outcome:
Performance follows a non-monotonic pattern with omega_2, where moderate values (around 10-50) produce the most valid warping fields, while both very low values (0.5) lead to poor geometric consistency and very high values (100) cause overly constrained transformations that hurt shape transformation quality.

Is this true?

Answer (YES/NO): NO